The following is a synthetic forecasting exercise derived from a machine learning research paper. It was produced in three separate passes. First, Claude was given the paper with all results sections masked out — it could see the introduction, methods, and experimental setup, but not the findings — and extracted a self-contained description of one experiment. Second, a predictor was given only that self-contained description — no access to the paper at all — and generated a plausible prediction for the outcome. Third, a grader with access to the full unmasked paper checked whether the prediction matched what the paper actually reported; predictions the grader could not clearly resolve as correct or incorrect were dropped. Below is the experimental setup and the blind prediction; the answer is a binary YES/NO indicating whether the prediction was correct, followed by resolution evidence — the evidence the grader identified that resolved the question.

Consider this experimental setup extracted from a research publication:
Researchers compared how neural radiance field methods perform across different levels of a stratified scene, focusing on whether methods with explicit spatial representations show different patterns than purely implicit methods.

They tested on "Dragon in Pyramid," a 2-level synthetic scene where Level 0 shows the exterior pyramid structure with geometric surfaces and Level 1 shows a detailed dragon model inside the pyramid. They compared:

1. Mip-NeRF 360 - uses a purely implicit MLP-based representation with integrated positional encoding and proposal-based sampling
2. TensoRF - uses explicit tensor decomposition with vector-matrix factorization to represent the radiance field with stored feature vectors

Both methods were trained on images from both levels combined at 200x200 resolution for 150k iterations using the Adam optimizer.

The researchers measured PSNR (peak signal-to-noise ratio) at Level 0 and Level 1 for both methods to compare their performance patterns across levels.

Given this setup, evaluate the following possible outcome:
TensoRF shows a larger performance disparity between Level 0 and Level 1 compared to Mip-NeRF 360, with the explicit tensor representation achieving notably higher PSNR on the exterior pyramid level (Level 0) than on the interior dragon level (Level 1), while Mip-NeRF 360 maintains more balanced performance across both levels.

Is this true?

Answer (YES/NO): YES